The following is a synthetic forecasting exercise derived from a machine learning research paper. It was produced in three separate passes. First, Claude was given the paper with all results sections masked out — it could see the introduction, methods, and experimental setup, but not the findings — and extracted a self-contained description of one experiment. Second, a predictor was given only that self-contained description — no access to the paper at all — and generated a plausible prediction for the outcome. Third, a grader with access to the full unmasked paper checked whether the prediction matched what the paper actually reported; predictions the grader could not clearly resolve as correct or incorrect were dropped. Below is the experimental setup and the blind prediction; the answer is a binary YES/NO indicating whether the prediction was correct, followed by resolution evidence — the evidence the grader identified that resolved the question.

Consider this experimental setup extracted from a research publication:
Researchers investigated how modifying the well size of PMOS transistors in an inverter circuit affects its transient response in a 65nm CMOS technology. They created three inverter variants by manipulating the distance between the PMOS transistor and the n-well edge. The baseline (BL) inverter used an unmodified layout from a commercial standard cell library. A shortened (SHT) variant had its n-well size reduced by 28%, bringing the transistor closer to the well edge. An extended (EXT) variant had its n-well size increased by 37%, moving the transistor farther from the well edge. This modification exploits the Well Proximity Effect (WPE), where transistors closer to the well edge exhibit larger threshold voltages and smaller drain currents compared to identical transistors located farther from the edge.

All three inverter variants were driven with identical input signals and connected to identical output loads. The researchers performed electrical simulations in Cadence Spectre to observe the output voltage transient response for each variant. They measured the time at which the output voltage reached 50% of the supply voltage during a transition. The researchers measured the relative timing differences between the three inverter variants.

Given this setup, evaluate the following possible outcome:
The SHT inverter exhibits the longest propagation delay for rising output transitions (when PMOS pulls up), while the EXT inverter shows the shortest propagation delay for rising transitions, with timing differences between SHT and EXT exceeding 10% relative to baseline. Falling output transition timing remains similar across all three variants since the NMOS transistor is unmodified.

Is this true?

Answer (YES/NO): NO